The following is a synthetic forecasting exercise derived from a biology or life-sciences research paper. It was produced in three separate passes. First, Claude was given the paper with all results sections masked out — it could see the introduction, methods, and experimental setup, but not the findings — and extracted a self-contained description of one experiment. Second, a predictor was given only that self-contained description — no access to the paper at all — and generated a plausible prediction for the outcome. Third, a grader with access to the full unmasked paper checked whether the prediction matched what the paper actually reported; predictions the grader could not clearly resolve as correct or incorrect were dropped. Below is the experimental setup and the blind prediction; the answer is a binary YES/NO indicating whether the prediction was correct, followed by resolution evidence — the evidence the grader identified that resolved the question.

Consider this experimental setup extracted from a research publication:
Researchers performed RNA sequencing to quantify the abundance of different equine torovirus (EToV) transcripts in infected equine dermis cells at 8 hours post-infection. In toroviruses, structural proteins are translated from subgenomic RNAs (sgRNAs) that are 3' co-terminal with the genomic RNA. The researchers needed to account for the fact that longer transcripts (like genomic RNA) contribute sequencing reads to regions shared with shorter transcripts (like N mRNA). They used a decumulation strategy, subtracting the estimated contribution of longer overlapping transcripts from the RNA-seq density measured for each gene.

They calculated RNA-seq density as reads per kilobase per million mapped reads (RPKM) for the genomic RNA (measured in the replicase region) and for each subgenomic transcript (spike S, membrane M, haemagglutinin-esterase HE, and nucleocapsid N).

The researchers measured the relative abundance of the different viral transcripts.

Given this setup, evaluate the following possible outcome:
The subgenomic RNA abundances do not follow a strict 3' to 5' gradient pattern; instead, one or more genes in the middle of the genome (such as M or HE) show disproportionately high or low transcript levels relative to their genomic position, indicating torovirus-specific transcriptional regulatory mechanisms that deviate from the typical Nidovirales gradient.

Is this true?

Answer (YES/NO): NO